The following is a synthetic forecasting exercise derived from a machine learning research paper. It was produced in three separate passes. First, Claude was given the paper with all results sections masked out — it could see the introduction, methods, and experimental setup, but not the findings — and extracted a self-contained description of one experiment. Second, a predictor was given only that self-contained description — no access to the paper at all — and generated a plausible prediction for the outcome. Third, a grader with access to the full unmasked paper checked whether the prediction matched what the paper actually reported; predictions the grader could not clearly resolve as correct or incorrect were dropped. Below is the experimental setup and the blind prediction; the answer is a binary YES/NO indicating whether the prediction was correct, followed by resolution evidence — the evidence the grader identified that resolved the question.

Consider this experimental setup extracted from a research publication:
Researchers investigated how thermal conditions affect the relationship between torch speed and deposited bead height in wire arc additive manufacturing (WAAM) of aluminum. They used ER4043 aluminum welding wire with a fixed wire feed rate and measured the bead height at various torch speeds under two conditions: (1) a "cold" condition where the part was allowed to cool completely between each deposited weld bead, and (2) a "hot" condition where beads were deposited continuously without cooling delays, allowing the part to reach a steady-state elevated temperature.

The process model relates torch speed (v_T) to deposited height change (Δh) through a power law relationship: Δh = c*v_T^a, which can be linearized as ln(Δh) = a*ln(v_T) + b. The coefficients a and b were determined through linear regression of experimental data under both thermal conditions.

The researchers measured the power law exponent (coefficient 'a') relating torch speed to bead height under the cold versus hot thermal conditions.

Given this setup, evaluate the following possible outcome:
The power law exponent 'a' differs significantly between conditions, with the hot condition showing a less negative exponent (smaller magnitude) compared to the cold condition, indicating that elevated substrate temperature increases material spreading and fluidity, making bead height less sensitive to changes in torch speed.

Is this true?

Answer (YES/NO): YES